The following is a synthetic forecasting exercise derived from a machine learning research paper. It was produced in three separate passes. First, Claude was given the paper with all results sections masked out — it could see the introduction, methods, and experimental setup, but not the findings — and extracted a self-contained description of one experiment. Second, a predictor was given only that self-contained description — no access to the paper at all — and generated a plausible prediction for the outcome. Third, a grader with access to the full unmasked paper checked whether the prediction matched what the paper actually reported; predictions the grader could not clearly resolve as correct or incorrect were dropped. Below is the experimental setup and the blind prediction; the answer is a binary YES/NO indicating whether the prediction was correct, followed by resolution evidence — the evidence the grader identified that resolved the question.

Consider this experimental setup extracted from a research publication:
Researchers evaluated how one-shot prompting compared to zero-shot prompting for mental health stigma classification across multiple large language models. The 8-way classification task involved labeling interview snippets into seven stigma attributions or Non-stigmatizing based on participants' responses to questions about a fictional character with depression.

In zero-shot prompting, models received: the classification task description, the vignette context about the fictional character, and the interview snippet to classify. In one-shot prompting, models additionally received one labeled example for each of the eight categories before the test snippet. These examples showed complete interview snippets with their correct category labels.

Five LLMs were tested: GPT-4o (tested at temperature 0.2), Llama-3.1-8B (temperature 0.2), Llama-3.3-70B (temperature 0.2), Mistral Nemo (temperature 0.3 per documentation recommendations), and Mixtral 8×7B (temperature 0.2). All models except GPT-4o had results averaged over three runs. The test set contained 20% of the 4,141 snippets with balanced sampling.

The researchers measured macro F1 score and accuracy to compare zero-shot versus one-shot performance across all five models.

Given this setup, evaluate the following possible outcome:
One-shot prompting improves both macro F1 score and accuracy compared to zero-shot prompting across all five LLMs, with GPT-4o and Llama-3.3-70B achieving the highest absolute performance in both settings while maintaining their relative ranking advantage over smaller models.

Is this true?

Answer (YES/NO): NO